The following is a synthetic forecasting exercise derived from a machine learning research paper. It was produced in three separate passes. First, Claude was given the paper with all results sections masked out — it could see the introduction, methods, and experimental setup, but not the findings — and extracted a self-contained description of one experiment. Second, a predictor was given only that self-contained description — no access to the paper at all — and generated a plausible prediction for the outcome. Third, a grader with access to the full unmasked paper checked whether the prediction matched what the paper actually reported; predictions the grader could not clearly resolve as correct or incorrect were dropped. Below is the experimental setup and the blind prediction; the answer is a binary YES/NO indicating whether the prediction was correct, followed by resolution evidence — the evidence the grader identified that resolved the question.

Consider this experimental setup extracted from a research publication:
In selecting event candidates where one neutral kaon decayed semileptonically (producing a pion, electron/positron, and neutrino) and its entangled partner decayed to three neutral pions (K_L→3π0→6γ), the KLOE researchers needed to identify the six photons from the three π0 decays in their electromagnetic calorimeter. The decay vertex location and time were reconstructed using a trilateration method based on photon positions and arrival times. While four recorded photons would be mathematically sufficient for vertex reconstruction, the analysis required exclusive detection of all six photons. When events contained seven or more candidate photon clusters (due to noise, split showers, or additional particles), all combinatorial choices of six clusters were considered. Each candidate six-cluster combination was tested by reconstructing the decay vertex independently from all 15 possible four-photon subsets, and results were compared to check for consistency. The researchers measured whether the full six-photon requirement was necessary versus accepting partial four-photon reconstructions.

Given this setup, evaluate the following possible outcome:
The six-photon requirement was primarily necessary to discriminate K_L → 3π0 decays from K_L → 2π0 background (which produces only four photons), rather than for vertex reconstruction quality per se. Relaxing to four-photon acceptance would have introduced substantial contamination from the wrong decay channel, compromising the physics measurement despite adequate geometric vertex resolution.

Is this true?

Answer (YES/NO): NO